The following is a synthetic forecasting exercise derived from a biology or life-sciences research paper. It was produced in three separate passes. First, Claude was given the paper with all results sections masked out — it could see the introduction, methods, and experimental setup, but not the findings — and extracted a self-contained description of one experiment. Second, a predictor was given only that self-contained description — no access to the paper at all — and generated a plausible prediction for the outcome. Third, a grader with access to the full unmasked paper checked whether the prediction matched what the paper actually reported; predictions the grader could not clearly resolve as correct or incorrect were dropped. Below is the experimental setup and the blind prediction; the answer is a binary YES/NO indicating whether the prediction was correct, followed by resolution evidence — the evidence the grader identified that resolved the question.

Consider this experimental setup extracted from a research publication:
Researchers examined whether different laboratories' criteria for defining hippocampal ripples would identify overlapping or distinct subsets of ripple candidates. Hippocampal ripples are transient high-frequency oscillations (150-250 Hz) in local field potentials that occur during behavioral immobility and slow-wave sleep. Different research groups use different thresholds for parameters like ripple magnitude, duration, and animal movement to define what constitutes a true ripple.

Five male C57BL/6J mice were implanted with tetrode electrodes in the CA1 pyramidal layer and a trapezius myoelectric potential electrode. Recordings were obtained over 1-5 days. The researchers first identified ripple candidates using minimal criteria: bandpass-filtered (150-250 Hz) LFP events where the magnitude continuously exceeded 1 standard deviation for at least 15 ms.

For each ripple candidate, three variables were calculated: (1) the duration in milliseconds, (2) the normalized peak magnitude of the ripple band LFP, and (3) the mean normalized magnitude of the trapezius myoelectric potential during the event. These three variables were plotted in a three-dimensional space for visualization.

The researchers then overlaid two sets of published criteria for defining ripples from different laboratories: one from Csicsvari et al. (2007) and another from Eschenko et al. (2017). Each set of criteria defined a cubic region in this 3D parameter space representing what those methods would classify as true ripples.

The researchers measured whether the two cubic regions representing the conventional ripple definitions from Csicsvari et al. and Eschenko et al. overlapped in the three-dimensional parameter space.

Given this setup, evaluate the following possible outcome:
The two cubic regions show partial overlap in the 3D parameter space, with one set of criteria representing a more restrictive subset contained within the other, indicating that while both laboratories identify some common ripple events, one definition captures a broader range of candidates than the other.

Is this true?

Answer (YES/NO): NO